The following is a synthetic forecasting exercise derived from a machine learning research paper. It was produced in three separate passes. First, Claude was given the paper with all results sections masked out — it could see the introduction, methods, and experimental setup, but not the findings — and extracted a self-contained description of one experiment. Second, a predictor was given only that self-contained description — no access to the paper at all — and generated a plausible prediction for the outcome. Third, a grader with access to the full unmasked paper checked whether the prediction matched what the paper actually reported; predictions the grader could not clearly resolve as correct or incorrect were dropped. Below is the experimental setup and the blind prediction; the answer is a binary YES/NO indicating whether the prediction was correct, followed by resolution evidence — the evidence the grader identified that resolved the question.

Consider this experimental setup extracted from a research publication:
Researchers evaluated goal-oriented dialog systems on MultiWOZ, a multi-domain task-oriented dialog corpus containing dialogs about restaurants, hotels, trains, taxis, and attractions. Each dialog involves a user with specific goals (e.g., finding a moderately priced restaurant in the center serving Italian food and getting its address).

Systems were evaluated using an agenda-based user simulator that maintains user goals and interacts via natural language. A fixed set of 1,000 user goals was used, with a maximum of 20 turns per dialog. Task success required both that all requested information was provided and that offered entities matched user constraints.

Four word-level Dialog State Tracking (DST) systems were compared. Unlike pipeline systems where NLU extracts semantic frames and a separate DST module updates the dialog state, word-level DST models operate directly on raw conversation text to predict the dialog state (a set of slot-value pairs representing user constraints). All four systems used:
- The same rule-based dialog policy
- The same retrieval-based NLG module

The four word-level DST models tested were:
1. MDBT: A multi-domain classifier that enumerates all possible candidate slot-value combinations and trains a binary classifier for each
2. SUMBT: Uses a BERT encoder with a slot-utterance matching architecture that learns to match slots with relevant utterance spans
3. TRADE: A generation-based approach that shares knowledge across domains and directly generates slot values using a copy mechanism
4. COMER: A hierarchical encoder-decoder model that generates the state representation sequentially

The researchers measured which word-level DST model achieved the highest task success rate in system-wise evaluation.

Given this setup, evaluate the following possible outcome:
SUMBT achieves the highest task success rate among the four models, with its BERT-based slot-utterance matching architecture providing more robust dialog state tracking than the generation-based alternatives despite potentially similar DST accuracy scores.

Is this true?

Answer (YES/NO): YES